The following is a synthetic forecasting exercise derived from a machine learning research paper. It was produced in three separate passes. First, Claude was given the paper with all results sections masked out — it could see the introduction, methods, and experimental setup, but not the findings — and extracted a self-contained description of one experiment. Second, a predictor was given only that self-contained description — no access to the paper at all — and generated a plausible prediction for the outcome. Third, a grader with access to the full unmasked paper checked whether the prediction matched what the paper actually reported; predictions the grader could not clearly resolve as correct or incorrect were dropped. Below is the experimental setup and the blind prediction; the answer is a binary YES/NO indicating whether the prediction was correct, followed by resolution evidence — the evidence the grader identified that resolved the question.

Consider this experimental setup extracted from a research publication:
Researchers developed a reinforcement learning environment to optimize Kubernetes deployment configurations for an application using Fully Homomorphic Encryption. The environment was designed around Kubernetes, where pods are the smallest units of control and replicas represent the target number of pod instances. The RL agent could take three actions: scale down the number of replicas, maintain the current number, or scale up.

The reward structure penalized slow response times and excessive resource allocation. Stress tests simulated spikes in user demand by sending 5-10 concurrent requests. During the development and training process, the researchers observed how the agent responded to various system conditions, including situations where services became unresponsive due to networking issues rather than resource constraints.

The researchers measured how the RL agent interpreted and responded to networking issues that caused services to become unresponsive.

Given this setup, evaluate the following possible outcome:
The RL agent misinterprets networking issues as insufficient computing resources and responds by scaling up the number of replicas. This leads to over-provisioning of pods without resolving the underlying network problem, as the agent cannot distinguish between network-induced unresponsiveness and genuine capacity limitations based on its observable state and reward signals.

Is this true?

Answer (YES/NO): YES